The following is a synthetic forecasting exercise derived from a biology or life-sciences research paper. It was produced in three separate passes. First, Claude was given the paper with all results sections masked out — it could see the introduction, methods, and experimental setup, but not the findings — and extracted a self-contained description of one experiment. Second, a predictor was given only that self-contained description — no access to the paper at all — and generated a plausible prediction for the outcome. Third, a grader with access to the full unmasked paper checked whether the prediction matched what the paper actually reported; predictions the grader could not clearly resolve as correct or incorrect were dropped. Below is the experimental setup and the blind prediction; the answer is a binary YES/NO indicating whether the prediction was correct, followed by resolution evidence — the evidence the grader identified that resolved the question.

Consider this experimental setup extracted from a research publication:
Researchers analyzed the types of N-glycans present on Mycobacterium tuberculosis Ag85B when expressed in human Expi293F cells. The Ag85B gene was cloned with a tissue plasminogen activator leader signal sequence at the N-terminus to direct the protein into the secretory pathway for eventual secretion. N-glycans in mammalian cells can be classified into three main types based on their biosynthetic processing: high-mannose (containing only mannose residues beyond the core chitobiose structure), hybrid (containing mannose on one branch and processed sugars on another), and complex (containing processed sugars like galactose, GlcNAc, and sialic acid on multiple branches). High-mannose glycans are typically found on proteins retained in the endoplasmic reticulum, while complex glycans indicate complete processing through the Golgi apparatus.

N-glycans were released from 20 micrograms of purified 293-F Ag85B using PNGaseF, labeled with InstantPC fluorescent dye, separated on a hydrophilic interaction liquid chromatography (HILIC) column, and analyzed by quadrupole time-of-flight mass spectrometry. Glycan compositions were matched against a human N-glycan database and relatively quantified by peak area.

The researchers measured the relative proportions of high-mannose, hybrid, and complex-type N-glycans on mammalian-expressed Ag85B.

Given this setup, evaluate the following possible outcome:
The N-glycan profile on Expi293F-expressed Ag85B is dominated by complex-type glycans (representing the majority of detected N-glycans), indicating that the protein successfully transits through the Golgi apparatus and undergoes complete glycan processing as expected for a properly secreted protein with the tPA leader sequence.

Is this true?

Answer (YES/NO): YES